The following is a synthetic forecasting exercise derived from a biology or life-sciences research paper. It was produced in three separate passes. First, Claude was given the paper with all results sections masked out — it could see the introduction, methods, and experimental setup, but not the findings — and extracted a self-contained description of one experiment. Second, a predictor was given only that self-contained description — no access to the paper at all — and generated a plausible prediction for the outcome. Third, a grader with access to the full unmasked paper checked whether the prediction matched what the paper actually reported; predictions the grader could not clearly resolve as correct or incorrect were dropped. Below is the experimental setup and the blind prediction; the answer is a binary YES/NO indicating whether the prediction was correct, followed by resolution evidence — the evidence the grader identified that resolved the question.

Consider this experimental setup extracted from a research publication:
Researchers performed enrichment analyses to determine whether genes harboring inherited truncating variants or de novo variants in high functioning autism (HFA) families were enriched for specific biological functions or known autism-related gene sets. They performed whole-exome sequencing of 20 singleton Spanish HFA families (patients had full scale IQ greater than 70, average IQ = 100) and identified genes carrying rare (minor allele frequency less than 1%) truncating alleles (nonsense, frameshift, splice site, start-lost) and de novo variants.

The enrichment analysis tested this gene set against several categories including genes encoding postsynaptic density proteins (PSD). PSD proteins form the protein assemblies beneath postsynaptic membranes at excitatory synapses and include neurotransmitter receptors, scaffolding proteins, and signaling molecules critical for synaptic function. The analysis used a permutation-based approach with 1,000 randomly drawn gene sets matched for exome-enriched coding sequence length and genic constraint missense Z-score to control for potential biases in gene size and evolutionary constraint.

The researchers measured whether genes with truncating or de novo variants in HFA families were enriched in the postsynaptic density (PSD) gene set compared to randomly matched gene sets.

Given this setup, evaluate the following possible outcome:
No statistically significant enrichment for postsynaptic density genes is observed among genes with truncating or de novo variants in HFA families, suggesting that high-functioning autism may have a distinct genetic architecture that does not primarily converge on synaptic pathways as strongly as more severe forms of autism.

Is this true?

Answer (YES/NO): YES